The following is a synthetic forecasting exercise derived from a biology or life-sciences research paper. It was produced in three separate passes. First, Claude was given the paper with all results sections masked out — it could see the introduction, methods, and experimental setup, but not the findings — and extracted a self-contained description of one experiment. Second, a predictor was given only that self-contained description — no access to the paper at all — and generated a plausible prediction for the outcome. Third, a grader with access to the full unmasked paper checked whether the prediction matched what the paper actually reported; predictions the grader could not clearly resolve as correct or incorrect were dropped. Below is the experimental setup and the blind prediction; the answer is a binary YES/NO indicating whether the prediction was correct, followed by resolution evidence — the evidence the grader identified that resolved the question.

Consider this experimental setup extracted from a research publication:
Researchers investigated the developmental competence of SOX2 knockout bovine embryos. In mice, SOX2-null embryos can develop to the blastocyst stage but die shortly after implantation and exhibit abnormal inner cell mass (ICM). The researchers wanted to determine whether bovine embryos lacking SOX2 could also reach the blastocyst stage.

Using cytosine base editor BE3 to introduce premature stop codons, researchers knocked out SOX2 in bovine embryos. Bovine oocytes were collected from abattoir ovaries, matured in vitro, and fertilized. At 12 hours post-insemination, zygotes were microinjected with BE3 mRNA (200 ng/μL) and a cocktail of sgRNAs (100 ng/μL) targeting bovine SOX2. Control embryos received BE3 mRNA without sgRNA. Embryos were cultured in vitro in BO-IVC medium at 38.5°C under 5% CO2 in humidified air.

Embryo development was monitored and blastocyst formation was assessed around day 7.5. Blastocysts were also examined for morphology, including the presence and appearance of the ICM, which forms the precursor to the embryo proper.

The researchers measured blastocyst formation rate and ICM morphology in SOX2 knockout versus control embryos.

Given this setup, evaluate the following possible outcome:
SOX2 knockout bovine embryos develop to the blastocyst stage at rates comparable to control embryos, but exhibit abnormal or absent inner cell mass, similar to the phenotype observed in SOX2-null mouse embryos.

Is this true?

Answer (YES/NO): YES